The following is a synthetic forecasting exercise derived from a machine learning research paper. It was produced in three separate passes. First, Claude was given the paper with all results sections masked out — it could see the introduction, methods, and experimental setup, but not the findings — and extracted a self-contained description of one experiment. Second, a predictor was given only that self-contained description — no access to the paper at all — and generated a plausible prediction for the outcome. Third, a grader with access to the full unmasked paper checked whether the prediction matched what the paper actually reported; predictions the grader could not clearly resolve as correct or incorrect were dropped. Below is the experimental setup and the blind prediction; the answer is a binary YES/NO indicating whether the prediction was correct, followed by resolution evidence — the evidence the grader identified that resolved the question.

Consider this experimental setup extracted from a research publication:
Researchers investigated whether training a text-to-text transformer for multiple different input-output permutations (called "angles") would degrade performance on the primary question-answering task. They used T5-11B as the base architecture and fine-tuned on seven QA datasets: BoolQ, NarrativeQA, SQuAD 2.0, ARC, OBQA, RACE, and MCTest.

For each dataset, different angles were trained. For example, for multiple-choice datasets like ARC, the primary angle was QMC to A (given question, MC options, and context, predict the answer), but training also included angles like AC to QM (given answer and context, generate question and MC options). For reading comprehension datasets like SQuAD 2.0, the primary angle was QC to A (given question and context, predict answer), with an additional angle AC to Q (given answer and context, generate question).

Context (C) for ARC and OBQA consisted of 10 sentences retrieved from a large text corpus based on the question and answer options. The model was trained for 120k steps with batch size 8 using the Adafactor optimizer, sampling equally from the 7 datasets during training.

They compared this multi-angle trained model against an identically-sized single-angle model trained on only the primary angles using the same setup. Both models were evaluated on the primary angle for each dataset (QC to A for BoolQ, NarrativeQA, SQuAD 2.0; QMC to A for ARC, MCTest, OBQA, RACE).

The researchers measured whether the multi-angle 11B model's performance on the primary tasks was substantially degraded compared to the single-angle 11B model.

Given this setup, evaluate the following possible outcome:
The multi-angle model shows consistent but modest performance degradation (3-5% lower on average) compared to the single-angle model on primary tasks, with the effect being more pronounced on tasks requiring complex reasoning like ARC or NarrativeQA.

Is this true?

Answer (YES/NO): NO